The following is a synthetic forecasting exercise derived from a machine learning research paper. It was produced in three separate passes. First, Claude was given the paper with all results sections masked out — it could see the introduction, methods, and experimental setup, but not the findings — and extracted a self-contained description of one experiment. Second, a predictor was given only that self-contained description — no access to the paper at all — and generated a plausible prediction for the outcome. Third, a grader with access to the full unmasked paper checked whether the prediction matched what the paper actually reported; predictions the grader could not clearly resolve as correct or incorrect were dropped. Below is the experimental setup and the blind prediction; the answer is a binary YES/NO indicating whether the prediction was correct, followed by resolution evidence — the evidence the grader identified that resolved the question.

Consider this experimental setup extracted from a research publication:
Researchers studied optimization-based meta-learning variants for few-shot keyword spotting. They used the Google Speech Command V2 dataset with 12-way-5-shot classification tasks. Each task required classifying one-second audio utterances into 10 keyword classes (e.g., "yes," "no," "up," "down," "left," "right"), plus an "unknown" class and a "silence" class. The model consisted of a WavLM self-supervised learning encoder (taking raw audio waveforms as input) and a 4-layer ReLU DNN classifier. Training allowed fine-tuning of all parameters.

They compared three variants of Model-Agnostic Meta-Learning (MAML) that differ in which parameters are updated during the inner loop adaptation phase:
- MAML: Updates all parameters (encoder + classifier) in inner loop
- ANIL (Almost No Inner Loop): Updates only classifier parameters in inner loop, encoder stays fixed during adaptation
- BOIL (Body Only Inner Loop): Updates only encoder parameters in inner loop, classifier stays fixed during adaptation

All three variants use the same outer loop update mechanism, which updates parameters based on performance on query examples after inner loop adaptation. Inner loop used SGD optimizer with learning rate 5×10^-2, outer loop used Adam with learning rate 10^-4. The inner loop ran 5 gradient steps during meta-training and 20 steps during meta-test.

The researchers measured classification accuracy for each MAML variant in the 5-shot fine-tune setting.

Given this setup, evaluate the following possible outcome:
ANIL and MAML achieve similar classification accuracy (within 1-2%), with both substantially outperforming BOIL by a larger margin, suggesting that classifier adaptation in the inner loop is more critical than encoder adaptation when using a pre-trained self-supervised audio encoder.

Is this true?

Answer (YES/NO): NO